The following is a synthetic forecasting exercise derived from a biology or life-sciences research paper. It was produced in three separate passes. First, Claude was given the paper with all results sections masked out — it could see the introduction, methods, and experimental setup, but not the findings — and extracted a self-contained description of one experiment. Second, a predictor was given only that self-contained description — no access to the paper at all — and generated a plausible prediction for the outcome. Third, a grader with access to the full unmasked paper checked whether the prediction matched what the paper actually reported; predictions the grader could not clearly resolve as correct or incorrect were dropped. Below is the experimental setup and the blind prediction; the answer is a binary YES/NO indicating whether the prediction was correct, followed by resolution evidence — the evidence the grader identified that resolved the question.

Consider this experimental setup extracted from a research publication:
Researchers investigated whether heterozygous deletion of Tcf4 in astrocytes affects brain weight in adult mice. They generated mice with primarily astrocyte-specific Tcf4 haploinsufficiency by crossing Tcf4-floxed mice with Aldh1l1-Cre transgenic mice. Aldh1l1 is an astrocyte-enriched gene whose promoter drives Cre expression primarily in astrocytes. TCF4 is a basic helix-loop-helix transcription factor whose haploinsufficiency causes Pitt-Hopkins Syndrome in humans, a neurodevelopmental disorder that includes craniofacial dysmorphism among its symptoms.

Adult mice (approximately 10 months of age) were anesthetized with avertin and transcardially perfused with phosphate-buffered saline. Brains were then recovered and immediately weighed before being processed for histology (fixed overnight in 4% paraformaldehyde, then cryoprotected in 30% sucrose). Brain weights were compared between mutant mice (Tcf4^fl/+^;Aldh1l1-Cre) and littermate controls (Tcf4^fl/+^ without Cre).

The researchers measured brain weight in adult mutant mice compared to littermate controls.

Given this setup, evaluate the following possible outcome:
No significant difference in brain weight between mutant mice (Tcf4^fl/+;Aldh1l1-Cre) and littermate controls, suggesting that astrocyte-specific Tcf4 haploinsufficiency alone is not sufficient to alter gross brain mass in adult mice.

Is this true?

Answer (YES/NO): NO